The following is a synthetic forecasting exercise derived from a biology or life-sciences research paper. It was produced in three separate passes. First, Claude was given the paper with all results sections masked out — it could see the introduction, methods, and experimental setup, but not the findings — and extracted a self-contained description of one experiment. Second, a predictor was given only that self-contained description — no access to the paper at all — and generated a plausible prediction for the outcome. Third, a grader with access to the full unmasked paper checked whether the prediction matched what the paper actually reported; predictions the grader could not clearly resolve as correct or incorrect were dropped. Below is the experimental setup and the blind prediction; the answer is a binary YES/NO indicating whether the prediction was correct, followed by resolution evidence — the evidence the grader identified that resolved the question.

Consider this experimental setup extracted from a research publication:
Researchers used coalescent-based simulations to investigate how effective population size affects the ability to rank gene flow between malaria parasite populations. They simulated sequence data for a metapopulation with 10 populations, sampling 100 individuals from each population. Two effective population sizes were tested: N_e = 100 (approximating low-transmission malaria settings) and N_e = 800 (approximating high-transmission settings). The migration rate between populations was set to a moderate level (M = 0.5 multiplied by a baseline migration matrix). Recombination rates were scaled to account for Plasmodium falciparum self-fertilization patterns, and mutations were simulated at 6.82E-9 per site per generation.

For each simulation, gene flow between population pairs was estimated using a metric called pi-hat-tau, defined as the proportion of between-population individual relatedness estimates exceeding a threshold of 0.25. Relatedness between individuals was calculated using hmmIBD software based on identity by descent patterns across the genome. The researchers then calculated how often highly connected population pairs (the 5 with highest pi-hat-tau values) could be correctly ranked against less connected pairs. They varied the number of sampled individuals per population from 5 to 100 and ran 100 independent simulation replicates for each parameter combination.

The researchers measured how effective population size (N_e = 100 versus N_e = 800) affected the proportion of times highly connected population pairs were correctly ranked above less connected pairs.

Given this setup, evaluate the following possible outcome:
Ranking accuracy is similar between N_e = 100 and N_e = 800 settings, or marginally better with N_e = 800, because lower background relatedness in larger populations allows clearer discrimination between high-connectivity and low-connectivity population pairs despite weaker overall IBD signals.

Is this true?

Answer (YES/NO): NO